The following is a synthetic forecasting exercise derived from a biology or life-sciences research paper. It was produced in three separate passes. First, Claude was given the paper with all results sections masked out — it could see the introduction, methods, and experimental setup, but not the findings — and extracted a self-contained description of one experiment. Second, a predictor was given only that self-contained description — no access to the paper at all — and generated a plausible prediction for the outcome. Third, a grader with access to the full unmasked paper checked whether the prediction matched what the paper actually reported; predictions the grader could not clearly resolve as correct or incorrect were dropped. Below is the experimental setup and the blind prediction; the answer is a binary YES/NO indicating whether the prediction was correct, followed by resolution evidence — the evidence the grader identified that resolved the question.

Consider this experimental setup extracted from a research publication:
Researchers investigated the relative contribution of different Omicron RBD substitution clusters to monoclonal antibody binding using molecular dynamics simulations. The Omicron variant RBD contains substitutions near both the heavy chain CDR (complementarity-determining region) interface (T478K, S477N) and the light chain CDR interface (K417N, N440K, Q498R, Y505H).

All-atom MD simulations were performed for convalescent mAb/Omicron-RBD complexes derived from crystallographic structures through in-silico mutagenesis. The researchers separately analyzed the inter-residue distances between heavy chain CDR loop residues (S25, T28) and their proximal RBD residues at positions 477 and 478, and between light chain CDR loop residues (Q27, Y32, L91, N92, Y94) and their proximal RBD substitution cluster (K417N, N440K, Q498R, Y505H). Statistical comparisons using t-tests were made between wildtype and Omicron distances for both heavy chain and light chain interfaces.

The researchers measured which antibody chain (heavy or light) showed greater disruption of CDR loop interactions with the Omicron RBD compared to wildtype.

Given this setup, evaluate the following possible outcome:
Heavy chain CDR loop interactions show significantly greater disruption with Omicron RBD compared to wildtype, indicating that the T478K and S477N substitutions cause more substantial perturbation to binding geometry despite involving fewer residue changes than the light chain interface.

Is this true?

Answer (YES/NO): NO